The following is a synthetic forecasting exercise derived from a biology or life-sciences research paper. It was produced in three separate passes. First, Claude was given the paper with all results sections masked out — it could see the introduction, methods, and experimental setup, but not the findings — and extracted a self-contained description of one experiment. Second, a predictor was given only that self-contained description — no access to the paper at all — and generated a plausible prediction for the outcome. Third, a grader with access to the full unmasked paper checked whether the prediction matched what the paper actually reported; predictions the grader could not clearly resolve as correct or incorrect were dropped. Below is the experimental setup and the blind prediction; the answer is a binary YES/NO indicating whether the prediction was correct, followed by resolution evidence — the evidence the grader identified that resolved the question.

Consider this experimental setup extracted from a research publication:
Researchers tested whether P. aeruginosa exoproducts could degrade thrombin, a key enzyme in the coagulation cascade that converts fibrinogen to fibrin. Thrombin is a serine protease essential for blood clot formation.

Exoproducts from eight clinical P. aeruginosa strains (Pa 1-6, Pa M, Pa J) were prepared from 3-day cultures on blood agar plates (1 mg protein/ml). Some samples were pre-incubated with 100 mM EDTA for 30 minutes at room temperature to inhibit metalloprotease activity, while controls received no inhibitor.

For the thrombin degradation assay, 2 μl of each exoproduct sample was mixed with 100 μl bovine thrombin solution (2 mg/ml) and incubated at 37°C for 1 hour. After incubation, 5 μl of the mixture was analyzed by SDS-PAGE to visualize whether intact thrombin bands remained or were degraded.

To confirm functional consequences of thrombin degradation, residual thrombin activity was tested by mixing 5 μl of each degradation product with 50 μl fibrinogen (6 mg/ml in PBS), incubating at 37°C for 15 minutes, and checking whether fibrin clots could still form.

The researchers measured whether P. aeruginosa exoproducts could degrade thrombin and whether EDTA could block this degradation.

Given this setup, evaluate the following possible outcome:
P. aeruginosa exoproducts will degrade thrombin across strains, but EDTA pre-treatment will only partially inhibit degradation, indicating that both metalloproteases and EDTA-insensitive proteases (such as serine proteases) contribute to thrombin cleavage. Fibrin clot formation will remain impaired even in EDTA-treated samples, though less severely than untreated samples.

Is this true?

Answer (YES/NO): NO